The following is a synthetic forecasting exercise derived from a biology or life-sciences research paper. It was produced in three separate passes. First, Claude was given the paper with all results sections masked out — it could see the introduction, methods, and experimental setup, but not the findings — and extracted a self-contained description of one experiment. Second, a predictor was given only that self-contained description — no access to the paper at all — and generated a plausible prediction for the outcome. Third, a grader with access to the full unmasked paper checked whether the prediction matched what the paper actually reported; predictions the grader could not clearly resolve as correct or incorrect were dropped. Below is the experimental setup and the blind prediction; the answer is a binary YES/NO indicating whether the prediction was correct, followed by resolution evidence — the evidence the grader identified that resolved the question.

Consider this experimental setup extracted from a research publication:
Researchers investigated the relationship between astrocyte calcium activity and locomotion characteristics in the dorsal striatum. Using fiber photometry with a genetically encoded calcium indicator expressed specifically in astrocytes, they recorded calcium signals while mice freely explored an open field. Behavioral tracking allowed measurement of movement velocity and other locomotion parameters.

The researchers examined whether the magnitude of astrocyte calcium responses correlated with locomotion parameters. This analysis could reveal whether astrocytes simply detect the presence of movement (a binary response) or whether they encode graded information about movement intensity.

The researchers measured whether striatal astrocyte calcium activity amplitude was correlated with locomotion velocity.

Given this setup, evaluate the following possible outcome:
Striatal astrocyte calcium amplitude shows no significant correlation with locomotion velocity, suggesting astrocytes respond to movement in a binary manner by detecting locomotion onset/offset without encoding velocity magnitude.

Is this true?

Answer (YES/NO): YES